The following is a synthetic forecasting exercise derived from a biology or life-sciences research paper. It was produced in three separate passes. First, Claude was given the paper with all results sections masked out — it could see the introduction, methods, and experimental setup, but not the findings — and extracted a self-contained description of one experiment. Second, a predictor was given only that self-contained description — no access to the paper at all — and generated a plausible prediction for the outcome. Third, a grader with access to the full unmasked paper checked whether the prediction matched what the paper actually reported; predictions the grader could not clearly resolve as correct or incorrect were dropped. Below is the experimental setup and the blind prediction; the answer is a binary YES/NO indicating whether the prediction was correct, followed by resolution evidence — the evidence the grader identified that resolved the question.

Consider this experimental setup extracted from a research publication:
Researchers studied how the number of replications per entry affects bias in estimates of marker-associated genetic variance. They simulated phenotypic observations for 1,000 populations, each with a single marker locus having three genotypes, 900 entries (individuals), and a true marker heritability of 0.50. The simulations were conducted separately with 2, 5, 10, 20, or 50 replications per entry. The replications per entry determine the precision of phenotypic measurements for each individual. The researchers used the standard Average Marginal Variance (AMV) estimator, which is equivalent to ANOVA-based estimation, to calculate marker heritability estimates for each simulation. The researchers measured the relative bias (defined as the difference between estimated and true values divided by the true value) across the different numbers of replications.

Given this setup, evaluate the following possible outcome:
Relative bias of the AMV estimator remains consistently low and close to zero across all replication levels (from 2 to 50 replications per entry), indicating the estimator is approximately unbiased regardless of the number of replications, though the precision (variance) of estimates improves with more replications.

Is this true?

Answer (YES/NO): NO